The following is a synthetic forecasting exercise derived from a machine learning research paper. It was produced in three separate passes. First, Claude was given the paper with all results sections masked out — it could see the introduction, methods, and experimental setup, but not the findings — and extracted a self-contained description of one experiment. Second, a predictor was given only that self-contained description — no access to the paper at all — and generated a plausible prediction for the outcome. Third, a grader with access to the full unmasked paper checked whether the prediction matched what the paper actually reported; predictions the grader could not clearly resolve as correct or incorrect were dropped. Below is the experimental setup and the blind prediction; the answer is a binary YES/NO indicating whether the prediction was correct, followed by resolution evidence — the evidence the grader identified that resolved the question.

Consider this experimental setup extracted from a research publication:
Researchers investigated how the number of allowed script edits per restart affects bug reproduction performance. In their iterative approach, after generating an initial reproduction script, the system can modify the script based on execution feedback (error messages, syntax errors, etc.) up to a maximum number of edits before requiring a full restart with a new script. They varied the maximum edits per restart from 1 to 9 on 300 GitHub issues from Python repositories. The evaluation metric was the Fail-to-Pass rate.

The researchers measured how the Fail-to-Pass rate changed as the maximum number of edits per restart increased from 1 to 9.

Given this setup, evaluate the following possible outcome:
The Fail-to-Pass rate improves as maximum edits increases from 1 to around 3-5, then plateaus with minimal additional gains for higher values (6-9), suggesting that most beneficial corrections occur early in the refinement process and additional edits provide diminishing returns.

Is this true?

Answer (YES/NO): YES